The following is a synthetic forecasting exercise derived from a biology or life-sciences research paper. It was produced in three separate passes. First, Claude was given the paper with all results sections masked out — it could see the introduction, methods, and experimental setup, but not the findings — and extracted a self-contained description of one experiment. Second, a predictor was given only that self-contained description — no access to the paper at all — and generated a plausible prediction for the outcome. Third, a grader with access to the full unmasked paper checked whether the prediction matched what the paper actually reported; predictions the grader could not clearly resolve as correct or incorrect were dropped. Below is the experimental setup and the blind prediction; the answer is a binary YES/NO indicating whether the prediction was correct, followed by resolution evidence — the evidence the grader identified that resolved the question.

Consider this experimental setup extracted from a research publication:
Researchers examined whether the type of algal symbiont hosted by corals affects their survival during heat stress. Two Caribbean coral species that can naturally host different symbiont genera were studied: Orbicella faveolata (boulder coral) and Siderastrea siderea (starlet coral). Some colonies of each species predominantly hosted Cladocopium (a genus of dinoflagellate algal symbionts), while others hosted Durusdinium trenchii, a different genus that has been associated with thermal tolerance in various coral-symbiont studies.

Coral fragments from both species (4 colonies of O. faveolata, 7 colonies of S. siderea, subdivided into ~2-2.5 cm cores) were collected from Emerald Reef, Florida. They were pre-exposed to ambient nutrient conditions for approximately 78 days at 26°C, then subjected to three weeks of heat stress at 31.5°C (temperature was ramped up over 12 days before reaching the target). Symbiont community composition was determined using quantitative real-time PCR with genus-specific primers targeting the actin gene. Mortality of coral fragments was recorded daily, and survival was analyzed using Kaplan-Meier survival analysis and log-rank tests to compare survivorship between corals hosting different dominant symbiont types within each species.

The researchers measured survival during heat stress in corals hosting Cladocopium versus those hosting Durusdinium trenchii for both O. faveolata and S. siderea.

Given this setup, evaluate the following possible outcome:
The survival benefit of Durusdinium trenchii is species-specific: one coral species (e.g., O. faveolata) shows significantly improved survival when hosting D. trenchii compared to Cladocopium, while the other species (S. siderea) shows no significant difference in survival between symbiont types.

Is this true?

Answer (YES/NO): NO